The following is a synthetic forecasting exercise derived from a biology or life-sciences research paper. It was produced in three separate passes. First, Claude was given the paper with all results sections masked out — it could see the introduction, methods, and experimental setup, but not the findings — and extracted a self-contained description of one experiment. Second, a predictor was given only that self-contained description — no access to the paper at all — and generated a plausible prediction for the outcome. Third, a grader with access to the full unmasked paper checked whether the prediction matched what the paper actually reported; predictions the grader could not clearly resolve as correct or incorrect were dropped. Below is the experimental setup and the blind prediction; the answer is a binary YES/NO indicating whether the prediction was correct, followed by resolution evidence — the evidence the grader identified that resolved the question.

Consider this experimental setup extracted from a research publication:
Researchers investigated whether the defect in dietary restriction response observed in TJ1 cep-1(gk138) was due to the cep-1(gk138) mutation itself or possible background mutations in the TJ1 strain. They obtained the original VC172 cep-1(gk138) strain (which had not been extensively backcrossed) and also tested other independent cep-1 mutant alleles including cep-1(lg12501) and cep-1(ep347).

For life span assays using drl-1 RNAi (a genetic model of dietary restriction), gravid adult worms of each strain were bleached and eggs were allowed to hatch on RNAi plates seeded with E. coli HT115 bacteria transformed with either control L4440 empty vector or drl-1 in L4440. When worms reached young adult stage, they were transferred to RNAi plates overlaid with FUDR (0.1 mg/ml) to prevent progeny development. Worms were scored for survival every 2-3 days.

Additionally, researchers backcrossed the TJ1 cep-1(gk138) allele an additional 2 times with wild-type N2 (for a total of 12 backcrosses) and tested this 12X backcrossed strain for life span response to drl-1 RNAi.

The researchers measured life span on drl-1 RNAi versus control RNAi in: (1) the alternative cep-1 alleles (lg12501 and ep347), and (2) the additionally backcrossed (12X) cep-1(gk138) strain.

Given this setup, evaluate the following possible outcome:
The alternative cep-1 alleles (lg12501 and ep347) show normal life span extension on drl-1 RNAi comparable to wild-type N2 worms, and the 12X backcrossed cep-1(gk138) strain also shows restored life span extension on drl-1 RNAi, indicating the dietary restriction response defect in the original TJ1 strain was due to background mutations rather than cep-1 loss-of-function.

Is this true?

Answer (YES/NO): YES